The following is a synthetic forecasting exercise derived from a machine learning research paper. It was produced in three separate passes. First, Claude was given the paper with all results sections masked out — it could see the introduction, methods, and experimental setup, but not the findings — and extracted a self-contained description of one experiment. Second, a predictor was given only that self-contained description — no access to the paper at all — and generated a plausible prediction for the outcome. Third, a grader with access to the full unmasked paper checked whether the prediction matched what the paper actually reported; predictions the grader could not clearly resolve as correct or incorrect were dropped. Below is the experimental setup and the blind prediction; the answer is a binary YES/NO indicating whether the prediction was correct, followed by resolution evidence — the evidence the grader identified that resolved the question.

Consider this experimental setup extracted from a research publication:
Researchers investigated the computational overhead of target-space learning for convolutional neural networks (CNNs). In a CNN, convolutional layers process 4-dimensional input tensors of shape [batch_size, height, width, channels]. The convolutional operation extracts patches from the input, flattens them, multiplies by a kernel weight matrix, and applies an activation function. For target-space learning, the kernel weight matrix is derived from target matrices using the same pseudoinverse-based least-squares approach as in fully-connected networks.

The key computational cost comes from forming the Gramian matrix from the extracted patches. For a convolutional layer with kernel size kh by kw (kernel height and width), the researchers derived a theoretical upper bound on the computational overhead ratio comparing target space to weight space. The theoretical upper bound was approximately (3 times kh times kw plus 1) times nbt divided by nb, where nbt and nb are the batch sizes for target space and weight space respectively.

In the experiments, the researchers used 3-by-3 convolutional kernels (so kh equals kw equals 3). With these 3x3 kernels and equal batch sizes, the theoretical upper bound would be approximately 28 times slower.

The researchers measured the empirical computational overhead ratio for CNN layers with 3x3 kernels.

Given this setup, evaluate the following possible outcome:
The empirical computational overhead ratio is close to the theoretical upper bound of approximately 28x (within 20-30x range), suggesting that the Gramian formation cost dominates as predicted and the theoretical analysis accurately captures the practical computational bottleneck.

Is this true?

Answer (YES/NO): NO